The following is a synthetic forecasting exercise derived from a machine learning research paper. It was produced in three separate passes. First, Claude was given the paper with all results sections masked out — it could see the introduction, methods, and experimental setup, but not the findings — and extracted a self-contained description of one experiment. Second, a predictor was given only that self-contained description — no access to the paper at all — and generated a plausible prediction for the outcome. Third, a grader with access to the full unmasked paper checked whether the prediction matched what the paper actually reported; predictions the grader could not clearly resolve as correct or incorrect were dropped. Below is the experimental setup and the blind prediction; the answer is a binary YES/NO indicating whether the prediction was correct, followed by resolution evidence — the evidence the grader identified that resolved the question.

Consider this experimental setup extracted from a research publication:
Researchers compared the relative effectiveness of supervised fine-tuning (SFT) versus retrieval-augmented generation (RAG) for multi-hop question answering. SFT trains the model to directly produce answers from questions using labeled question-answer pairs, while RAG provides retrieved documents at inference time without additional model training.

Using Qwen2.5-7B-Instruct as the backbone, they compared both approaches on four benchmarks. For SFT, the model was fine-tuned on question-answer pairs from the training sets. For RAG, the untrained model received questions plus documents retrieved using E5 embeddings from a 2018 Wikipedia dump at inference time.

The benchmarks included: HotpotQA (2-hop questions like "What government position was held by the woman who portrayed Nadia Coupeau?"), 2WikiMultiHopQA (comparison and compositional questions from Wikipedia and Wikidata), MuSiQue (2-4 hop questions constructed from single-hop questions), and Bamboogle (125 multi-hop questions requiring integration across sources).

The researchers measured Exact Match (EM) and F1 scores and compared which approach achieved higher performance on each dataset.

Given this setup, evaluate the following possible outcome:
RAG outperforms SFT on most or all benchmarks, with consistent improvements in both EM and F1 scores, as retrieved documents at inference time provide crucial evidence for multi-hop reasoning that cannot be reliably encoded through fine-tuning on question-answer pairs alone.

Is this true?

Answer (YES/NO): NO